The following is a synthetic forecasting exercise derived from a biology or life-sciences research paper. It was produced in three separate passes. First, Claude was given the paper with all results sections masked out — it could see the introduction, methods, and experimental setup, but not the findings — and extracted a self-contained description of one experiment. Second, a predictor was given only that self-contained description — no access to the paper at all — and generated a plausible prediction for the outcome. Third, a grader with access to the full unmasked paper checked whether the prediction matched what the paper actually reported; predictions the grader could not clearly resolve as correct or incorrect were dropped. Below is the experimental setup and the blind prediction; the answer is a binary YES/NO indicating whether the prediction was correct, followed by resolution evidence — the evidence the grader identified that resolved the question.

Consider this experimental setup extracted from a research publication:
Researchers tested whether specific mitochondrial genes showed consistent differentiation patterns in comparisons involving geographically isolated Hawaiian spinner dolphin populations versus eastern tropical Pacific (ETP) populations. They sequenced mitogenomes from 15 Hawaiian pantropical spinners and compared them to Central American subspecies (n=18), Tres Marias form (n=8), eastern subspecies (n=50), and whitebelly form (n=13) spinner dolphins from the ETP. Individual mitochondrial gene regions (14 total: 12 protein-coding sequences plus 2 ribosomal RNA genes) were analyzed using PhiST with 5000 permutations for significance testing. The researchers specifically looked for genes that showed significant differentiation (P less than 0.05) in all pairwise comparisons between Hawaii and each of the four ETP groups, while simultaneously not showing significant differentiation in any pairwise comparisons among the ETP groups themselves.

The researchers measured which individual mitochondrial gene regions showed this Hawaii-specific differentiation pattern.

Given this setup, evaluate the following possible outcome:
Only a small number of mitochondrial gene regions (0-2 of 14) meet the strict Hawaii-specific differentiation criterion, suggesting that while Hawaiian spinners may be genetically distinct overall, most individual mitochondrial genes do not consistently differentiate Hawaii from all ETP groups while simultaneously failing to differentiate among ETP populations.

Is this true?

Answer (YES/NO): NO